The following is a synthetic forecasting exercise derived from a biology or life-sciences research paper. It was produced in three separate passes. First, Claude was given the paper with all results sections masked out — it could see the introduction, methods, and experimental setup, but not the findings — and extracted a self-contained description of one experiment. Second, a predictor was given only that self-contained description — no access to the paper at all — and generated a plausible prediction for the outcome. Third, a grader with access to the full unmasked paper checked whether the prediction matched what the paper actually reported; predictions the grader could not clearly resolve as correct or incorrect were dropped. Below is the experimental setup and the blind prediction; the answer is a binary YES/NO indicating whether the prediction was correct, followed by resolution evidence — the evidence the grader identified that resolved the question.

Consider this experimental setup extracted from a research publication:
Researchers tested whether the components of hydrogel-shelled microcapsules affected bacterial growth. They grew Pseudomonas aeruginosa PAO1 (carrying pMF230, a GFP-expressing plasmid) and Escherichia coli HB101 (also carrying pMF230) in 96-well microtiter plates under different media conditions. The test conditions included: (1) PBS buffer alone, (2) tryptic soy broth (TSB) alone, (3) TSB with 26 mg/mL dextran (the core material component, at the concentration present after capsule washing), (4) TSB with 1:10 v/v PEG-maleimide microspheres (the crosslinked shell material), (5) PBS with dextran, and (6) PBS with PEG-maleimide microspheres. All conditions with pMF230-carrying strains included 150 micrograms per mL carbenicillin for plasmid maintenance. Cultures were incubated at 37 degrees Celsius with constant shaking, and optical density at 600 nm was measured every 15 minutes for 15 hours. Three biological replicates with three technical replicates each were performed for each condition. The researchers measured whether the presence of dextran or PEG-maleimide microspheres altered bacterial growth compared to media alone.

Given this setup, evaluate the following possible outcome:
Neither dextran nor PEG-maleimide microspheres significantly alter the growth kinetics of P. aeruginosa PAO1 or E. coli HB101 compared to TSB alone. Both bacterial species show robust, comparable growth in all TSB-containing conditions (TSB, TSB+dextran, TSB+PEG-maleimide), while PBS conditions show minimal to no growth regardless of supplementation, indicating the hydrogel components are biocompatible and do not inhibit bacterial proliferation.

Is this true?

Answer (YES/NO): YES